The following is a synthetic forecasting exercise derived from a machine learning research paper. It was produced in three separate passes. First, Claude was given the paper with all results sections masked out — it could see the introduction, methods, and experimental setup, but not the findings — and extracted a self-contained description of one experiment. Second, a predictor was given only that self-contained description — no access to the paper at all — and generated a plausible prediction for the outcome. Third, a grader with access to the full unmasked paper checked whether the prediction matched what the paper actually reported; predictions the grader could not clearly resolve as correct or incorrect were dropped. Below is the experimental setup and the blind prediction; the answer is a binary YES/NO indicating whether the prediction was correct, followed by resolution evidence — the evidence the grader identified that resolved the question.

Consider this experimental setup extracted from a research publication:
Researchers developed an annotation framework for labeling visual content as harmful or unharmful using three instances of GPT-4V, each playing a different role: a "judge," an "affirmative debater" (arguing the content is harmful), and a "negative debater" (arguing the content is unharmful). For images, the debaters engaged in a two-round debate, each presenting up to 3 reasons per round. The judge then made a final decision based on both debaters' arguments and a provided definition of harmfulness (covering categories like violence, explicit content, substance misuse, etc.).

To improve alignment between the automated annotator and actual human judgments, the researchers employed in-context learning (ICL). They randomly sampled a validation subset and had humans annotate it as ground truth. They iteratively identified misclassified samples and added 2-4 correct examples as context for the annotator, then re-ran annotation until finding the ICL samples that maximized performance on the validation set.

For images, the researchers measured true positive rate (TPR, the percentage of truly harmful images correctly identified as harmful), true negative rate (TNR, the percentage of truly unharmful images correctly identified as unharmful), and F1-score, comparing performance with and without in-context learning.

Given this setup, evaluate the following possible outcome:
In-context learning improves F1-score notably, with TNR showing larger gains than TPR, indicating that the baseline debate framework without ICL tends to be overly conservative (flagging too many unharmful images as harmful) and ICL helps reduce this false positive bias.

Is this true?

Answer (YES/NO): YES